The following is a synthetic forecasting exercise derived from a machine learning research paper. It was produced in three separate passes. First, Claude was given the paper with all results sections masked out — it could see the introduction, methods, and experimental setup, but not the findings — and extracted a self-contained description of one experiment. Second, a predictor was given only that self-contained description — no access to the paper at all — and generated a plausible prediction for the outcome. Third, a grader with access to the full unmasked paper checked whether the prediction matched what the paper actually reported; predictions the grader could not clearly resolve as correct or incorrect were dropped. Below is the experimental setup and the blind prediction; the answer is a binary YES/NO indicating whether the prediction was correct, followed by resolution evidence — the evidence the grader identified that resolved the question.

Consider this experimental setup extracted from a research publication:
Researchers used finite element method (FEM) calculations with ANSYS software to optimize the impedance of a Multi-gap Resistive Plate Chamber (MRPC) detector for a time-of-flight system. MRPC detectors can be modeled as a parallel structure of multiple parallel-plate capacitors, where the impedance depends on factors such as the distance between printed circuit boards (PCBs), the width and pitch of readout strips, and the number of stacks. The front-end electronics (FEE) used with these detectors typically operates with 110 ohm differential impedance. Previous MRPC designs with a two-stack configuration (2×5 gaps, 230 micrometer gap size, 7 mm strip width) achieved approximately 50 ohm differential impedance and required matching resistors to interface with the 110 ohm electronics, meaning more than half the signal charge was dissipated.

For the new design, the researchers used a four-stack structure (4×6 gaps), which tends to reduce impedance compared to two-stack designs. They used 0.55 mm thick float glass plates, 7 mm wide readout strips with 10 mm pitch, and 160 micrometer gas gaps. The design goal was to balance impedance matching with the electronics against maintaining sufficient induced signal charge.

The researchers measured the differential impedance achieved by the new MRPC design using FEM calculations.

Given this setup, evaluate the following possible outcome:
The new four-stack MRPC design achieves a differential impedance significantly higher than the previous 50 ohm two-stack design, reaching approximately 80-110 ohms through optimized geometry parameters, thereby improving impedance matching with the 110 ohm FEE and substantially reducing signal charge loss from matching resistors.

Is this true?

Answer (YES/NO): NO